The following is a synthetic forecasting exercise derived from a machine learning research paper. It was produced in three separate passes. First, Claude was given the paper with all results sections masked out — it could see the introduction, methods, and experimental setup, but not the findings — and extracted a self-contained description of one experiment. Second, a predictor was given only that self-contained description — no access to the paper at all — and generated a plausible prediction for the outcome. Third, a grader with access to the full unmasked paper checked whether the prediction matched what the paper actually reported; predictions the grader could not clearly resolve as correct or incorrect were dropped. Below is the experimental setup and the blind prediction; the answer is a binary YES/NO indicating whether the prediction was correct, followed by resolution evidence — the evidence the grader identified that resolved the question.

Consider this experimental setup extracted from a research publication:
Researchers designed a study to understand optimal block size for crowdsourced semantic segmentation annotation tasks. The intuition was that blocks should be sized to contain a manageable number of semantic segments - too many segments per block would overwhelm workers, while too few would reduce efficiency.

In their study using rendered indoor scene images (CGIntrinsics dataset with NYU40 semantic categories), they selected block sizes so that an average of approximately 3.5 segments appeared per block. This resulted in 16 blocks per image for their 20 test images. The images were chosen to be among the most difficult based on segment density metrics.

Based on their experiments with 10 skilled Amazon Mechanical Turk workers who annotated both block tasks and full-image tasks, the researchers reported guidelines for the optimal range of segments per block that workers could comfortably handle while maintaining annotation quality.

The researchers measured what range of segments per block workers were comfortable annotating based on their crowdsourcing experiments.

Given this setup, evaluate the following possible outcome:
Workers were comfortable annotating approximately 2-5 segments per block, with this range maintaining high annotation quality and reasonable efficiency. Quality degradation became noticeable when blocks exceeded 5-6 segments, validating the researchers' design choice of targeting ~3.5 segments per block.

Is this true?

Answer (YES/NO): NO